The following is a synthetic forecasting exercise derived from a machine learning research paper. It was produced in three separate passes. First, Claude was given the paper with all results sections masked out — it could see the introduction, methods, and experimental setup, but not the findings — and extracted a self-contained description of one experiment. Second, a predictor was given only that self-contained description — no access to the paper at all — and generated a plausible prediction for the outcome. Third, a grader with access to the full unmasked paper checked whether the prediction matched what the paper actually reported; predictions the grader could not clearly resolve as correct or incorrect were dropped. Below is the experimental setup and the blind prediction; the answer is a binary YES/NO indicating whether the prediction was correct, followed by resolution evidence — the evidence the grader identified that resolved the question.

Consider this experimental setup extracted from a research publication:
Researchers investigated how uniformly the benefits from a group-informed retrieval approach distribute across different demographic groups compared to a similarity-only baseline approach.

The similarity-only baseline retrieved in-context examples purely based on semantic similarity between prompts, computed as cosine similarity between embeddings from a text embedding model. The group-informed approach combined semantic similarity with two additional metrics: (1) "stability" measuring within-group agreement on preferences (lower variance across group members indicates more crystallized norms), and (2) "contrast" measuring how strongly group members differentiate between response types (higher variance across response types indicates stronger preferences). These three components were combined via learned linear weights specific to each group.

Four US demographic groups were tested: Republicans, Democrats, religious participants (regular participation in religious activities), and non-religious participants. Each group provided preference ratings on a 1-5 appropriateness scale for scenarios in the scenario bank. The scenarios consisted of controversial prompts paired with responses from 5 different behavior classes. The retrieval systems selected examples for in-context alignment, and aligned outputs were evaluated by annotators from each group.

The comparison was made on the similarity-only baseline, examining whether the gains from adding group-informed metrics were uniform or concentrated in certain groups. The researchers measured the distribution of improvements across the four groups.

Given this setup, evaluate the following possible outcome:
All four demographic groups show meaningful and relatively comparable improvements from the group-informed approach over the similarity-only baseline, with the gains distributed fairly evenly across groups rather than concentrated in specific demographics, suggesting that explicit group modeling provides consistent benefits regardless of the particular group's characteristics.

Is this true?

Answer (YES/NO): NO